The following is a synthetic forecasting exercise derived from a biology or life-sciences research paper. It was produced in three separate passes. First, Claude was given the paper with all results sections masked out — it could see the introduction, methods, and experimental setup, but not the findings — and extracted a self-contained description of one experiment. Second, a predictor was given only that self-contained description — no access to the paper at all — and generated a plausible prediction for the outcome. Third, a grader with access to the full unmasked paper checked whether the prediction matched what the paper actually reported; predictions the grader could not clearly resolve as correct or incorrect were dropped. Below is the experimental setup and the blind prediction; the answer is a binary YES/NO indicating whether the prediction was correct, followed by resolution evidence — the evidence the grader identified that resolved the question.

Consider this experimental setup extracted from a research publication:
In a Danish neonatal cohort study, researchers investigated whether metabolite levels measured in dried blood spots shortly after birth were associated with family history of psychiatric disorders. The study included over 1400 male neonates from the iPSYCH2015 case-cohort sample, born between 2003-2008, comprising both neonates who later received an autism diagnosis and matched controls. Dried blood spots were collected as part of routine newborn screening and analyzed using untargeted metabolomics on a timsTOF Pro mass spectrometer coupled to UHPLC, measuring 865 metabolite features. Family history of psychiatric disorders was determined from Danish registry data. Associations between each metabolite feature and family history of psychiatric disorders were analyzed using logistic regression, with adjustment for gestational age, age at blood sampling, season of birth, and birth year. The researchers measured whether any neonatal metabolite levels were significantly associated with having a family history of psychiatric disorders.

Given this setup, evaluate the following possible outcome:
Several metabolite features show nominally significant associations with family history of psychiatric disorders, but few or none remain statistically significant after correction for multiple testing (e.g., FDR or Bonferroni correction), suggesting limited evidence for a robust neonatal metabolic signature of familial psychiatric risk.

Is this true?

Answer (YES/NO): NO